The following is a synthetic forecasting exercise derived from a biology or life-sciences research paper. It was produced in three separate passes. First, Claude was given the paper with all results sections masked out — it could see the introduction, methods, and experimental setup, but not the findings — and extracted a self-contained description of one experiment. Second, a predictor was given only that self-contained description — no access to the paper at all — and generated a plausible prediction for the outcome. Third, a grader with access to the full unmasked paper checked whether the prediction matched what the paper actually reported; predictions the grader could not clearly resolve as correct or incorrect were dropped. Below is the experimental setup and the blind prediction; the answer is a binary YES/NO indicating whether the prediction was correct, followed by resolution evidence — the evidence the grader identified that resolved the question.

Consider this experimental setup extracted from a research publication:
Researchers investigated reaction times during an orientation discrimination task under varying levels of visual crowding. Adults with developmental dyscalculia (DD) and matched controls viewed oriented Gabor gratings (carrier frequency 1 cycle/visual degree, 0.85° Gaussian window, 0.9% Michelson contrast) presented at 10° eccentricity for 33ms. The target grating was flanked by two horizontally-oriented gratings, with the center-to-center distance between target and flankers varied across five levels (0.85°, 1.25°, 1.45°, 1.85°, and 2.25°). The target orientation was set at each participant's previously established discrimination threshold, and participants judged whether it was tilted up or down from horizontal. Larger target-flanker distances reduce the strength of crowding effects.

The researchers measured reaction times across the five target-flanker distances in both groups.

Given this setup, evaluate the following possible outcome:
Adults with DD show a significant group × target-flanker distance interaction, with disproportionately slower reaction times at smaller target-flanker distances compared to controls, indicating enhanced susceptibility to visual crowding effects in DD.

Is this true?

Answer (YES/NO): NO